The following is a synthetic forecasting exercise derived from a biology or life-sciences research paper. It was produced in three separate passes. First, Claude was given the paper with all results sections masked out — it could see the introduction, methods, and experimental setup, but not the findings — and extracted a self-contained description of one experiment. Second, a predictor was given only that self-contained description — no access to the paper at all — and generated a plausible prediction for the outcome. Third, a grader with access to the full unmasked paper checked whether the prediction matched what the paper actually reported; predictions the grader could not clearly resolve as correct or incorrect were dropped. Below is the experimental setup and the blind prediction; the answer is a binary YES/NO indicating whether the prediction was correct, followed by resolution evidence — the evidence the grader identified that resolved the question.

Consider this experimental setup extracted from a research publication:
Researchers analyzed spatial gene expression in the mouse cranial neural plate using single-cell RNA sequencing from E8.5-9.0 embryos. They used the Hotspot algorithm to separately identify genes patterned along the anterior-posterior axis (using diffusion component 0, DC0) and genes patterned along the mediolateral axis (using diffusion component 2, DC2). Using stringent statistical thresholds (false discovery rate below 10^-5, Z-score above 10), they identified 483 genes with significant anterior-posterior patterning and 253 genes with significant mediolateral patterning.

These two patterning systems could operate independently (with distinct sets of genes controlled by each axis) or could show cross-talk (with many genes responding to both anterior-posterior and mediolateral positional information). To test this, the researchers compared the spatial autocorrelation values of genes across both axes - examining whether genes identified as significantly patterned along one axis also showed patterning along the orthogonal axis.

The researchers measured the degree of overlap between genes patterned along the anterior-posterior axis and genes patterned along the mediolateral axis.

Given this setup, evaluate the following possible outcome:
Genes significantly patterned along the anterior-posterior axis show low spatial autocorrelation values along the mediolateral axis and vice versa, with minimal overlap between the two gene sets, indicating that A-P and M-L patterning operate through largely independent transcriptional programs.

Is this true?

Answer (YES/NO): NO